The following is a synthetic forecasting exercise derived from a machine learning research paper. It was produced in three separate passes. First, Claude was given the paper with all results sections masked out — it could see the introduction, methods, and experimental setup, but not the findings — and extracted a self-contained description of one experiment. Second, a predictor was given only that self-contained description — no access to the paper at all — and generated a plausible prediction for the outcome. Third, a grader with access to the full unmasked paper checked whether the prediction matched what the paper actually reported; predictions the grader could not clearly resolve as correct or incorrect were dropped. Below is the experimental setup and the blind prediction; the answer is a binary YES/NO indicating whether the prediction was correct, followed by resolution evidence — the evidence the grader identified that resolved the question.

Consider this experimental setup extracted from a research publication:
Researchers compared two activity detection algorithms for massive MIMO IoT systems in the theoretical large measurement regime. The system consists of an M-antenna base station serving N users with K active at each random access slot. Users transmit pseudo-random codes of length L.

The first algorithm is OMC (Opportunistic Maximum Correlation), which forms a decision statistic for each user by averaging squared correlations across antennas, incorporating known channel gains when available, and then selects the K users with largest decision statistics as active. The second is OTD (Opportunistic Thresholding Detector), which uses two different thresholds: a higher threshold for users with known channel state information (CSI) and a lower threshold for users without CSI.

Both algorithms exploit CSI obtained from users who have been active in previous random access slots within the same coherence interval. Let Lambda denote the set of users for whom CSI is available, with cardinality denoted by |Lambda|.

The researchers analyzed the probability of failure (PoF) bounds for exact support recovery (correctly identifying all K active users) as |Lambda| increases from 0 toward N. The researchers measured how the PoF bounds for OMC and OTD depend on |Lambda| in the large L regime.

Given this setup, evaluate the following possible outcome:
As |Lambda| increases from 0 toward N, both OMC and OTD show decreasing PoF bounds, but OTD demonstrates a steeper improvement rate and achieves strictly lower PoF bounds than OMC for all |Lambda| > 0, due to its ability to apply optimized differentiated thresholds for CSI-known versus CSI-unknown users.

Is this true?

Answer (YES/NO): NO